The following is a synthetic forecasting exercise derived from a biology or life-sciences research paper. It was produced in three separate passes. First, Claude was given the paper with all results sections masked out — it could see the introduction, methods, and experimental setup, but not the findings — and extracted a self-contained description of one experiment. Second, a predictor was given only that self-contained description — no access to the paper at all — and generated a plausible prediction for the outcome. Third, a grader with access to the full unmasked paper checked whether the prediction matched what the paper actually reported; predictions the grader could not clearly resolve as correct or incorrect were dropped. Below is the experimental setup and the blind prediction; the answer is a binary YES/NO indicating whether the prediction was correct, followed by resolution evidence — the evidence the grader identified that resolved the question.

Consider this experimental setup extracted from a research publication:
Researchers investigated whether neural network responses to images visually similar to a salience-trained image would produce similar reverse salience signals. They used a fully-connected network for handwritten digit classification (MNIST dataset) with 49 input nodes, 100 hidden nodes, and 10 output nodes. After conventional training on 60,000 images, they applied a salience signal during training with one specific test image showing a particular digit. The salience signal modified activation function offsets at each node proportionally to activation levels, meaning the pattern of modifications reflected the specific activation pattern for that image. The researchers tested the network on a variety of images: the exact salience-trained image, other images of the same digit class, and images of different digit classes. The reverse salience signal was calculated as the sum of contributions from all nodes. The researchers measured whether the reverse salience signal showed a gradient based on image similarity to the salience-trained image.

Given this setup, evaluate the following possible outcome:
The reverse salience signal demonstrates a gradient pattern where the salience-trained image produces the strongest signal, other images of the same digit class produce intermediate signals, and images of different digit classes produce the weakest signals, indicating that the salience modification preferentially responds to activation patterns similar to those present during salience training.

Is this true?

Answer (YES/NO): YES